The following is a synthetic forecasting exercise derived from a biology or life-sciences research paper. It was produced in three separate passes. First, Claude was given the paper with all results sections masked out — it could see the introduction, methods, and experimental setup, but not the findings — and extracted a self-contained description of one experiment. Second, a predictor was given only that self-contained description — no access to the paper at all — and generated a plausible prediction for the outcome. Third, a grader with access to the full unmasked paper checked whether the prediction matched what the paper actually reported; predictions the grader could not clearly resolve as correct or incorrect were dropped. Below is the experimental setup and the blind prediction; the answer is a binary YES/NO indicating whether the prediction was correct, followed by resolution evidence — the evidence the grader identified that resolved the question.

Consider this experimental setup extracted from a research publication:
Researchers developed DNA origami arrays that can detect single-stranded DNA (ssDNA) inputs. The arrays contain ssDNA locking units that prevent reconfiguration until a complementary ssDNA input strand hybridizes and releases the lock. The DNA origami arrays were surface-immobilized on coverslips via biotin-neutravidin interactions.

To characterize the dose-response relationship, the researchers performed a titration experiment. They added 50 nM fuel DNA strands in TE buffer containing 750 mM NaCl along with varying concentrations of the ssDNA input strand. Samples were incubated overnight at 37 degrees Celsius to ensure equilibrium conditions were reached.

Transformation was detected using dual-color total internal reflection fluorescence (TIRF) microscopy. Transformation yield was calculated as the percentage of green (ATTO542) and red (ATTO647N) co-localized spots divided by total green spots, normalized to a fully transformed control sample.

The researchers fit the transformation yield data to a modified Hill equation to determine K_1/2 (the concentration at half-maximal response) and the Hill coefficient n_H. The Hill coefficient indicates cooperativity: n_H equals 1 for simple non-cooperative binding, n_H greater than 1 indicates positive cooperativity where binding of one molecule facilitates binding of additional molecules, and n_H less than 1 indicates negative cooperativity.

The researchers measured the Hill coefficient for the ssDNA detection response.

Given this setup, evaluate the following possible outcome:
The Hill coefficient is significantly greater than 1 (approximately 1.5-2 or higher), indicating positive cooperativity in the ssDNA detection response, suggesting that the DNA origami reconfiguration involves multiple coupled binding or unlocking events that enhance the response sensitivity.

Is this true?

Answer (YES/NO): NO